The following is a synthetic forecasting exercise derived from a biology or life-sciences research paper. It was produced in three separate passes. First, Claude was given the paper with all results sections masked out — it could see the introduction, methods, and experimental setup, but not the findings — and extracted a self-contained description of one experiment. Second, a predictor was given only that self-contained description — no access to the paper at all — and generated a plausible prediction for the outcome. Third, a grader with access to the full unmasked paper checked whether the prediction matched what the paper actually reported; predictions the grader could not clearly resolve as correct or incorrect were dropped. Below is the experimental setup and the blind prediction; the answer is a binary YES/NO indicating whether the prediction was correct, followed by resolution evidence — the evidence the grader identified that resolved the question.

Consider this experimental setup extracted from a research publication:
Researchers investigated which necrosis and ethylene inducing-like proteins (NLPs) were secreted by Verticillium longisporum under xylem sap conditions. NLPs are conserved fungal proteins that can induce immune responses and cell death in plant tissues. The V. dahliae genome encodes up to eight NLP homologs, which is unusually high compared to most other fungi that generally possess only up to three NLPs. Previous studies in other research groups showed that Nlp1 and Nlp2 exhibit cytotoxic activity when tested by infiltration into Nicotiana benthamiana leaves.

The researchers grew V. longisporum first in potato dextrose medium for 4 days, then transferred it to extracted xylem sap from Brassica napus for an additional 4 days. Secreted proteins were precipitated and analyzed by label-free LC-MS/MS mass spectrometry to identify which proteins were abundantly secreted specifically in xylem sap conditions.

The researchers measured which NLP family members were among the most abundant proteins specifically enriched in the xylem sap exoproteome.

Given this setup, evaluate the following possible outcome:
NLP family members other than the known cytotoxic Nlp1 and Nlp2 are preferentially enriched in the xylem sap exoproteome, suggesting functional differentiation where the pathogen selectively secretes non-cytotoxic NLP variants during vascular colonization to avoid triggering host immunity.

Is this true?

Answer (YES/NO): NO